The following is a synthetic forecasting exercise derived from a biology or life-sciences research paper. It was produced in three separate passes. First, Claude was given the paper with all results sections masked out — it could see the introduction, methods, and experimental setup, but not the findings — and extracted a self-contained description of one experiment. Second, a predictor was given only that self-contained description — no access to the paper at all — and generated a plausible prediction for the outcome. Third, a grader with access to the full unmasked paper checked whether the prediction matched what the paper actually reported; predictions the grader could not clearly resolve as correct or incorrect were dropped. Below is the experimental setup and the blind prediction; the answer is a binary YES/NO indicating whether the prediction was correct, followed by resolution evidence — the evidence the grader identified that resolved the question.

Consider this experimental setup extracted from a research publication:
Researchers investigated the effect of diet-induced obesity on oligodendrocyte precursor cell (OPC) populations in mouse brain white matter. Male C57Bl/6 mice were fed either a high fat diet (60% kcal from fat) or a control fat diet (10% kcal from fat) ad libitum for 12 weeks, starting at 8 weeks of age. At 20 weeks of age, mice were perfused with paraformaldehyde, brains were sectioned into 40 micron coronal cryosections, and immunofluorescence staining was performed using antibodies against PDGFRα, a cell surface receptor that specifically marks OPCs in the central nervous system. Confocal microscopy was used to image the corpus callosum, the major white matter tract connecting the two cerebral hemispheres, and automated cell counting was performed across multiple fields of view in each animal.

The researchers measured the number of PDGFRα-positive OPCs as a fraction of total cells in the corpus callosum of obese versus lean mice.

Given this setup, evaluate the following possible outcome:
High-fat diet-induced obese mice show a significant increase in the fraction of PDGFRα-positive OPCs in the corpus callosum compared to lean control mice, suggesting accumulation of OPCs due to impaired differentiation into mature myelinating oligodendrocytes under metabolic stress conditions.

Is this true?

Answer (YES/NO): YES